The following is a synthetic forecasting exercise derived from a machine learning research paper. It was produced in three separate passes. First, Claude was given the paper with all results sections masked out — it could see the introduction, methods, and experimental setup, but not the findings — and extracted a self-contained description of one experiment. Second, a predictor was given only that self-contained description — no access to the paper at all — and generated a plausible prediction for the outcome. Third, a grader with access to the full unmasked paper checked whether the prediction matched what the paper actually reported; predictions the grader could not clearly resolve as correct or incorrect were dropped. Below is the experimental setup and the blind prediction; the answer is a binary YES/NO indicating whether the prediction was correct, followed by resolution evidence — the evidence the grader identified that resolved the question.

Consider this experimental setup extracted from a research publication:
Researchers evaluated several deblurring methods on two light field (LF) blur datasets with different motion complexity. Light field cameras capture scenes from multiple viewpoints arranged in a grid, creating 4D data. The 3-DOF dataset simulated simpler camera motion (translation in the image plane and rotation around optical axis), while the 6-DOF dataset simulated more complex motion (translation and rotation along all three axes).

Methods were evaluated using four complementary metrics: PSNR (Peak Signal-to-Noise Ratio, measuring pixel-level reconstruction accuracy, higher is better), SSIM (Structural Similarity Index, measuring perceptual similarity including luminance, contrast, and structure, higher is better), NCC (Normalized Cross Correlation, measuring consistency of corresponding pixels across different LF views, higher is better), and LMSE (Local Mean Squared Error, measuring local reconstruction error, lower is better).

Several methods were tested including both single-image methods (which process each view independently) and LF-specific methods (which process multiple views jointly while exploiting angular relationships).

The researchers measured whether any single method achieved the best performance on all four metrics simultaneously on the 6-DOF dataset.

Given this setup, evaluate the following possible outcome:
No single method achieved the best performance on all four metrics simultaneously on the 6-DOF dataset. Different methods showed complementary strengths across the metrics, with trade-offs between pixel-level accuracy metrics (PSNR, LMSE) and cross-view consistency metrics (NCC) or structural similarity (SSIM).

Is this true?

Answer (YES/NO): YES